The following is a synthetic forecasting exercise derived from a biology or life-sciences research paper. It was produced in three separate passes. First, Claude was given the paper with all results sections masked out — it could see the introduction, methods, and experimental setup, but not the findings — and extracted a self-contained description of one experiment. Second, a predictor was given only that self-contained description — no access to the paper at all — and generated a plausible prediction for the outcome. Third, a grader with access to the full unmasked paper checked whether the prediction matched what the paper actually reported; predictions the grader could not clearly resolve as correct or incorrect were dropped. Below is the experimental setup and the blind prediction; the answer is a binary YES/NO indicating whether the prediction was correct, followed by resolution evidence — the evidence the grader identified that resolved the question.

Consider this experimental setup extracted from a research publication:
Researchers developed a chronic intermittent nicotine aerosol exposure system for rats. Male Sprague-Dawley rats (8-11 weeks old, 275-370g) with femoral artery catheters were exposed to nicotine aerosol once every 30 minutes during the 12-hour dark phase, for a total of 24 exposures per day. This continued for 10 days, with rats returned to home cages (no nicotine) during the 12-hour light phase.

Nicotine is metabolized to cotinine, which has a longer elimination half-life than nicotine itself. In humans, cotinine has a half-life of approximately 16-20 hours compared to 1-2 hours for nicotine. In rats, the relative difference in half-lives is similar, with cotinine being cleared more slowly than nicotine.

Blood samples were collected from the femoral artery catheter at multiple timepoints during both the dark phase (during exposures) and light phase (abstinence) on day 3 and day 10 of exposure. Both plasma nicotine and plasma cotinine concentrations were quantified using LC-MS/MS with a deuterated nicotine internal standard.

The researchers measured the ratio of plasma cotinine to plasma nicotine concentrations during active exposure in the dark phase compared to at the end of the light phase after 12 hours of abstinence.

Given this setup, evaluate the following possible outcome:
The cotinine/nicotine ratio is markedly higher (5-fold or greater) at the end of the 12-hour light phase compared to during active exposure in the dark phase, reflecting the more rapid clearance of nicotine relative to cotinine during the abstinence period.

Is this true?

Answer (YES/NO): NO